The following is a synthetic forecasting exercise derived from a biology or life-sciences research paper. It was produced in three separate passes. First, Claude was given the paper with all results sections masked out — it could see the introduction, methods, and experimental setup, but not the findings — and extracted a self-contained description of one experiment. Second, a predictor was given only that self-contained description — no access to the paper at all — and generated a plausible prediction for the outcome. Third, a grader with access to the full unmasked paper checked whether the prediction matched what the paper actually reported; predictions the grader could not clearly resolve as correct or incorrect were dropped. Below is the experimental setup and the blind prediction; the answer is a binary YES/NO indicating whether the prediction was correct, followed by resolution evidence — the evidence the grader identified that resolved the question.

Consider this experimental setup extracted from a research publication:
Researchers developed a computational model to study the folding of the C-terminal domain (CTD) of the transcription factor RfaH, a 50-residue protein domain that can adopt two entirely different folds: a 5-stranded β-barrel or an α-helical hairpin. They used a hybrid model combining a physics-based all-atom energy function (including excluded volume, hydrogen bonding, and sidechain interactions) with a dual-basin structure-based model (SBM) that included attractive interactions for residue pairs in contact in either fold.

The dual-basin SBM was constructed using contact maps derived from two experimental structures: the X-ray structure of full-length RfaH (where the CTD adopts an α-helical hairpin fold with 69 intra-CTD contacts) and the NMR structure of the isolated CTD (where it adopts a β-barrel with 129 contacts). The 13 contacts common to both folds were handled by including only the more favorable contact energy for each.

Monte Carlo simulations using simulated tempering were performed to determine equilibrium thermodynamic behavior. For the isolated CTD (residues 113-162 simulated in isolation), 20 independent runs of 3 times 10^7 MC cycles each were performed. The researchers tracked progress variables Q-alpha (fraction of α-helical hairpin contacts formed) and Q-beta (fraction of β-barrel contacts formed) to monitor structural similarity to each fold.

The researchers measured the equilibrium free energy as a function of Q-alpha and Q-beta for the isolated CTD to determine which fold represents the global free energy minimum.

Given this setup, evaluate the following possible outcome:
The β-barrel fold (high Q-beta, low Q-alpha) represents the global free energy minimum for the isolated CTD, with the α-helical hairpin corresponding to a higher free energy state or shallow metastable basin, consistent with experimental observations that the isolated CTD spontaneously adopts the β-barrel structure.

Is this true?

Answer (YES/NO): YES